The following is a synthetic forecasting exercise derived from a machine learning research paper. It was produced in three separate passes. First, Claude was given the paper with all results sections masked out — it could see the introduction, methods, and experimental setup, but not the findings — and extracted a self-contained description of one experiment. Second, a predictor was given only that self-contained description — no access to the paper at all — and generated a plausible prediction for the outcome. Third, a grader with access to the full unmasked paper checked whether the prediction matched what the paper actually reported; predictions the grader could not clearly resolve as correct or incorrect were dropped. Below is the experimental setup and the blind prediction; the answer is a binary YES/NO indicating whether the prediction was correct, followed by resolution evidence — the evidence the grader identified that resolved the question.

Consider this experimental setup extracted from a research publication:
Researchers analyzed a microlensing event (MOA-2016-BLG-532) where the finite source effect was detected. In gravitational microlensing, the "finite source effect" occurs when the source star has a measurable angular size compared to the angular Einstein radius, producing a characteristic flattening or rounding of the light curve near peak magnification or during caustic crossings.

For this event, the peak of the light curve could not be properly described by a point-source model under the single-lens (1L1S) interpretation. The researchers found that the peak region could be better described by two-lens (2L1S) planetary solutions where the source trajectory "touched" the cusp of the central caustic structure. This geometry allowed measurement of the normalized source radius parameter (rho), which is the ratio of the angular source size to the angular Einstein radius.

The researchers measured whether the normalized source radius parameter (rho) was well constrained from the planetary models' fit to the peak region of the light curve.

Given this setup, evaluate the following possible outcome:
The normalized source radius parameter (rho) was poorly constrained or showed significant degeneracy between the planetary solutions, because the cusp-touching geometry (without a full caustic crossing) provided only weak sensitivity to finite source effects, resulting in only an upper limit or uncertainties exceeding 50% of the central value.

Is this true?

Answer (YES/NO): NO